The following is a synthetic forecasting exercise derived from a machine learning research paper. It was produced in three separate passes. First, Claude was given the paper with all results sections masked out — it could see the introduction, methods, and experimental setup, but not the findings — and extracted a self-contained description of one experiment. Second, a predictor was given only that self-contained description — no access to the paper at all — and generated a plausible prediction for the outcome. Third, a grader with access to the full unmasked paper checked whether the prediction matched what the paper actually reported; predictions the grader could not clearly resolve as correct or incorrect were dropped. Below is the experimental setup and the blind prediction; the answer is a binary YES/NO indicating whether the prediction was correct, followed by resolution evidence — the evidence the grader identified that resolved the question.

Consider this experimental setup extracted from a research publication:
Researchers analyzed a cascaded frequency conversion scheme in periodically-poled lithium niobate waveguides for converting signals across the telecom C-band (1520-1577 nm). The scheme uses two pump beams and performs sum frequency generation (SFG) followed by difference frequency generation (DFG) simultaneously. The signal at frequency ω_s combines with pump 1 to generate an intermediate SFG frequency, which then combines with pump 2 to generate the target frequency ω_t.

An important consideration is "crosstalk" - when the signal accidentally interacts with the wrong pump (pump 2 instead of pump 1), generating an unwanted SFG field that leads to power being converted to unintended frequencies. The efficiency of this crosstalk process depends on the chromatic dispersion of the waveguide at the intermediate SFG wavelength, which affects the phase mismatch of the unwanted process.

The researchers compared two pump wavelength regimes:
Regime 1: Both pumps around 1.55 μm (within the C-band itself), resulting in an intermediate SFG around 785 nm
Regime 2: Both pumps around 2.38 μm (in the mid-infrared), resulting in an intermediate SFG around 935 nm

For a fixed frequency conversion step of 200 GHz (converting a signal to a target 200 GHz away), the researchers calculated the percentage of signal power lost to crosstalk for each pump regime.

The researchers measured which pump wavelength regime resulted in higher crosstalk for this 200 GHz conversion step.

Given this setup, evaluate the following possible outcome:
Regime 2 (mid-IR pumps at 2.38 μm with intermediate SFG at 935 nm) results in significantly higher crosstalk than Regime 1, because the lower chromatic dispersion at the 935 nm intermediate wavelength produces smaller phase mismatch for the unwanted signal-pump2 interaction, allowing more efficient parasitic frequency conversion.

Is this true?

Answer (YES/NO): YES